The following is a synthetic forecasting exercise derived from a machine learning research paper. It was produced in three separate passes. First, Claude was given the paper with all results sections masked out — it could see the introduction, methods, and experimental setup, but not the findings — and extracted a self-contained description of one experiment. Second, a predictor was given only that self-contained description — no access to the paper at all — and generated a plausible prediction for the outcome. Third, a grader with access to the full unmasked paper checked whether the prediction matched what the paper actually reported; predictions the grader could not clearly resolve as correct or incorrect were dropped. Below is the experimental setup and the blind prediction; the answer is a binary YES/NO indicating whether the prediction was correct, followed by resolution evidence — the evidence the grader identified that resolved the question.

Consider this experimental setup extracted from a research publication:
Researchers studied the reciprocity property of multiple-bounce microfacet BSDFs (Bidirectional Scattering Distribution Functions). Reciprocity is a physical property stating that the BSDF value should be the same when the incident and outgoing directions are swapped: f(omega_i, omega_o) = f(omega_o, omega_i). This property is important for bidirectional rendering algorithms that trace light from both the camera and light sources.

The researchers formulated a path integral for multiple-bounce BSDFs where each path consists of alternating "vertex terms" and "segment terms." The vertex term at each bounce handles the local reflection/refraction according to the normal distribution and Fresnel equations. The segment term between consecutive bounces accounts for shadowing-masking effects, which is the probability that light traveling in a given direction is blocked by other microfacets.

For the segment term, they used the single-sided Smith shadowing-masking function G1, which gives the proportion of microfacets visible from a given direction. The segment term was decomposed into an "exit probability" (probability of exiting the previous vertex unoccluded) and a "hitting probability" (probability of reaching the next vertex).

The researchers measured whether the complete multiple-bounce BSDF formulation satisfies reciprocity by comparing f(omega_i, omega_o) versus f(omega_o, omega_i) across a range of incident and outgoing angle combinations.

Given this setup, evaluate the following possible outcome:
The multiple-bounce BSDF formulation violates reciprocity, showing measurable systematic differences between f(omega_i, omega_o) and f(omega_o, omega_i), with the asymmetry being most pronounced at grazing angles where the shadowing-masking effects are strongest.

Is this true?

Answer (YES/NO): NO